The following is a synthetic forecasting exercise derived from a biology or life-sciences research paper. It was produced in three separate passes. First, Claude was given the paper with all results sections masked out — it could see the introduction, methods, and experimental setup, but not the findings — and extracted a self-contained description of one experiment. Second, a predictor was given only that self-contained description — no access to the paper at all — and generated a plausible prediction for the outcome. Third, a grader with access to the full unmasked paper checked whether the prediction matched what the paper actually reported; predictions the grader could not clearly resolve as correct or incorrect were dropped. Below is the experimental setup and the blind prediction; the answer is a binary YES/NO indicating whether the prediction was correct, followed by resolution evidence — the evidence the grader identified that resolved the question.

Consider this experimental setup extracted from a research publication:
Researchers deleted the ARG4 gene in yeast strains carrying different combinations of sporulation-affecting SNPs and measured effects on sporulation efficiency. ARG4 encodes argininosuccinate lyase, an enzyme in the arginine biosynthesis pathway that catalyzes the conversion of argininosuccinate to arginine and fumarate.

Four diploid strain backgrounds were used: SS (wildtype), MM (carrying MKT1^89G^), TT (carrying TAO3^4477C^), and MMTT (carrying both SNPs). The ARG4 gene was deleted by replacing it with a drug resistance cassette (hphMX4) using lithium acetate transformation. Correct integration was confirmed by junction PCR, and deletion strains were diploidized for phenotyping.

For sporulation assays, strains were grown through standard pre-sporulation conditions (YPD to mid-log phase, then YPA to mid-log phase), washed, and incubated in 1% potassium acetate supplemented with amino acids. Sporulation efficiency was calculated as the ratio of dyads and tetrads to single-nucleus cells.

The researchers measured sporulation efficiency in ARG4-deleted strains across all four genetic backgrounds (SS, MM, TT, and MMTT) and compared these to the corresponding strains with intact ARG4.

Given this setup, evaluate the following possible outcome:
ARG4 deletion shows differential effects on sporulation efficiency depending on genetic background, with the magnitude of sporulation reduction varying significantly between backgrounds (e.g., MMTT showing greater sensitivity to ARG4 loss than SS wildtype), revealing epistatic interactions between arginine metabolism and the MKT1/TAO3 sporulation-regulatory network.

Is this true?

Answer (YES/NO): YES